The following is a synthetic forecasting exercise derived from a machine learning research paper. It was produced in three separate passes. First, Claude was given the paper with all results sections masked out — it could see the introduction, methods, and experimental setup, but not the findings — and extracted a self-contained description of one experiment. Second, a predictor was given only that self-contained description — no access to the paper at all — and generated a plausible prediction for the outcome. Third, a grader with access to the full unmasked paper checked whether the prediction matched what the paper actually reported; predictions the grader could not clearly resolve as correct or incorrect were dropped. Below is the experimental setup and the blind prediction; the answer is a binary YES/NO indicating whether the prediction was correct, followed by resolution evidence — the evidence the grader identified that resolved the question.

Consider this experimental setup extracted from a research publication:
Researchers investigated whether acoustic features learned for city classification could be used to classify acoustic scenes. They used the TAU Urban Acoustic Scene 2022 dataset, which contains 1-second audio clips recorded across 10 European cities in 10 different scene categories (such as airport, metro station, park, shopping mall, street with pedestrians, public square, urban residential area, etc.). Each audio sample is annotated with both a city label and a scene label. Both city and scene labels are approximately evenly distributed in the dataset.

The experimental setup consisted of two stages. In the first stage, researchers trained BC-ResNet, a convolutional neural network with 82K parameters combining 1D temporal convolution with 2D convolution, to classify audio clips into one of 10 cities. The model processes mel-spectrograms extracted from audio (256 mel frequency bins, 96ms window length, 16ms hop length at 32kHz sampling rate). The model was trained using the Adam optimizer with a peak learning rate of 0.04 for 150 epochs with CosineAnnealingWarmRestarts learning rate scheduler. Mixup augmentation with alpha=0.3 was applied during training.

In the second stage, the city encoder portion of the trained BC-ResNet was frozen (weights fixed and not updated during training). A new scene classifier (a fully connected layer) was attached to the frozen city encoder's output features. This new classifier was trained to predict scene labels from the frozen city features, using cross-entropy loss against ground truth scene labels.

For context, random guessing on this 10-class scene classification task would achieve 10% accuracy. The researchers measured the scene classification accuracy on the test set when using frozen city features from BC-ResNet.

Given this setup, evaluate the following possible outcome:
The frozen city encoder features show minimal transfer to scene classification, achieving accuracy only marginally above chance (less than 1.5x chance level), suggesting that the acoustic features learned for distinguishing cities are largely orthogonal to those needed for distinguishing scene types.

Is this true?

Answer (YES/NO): NO